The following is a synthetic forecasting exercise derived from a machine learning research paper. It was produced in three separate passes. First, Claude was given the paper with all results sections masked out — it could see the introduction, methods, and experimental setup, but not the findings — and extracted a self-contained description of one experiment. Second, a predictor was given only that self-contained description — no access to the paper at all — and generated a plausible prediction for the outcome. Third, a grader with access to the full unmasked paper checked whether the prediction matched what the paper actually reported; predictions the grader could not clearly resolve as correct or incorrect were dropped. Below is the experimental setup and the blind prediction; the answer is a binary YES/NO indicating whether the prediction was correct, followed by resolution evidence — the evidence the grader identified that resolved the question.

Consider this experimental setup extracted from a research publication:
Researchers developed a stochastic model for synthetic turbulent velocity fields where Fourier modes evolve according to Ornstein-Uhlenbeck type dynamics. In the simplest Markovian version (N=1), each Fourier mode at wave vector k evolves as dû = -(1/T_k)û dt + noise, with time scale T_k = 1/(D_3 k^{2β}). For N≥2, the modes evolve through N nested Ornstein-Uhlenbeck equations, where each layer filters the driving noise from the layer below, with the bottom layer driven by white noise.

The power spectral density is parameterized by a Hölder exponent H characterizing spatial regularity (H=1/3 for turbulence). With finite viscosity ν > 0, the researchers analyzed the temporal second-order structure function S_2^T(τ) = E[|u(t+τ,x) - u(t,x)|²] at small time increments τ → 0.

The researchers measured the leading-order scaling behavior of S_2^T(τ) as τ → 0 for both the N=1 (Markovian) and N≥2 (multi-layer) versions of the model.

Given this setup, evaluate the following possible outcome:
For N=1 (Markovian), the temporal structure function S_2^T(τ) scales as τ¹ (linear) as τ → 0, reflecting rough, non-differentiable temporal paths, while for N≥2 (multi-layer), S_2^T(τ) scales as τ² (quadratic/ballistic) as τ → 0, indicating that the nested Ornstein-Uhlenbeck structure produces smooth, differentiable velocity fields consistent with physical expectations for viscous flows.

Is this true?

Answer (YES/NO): YES